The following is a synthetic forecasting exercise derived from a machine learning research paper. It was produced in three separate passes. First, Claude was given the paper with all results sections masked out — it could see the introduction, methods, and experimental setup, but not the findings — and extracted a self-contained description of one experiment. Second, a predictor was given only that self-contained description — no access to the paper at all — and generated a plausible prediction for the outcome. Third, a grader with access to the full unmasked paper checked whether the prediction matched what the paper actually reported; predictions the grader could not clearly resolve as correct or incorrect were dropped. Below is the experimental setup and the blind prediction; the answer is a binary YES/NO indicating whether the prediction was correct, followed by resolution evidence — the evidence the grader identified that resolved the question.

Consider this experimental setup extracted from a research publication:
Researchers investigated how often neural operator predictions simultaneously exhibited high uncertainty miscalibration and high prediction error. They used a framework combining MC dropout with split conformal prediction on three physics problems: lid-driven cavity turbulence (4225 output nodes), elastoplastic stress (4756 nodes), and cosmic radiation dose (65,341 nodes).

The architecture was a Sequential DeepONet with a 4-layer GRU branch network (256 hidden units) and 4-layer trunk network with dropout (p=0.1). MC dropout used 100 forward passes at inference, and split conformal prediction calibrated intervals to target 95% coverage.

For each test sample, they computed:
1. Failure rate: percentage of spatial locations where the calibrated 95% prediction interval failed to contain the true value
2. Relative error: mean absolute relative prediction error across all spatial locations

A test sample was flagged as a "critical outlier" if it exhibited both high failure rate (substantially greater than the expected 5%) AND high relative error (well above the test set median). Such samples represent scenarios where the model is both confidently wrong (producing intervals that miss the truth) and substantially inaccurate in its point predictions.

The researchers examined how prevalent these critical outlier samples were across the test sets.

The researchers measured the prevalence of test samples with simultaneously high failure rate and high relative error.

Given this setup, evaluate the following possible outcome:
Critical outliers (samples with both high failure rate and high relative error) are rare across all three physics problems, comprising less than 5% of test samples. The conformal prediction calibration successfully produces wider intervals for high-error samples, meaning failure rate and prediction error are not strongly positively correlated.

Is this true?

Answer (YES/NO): NO